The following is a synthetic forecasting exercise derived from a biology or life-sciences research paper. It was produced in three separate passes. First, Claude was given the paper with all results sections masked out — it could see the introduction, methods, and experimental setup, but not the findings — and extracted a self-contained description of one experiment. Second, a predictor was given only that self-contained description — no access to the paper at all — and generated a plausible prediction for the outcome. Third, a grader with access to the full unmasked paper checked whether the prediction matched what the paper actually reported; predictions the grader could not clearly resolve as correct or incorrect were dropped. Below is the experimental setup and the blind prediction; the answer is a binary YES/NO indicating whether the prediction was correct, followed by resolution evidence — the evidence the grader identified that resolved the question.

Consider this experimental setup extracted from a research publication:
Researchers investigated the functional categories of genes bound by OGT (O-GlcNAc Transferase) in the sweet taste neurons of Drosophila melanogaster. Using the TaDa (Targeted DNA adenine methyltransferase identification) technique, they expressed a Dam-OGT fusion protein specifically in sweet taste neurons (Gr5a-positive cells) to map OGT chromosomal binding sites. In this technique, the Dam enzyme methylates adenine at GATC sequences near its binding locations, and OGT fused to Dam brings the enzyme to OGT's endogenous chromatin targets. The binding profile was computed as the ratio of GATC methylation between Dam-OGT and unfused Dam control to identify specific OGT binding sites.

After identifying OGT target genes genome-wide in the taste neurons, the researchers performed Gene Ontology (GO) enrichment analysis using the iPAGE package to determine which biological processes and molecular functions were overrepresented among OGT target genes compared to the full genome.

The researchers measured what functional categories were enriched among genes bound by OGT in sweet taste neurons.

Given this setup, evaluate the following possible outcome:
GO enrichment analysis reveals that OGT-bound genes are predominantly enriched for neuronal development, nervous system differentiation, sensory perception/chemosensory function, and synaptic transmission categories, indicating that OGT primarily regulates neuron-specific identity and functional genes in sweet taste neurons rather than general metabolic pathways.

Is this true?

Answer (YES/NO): NO